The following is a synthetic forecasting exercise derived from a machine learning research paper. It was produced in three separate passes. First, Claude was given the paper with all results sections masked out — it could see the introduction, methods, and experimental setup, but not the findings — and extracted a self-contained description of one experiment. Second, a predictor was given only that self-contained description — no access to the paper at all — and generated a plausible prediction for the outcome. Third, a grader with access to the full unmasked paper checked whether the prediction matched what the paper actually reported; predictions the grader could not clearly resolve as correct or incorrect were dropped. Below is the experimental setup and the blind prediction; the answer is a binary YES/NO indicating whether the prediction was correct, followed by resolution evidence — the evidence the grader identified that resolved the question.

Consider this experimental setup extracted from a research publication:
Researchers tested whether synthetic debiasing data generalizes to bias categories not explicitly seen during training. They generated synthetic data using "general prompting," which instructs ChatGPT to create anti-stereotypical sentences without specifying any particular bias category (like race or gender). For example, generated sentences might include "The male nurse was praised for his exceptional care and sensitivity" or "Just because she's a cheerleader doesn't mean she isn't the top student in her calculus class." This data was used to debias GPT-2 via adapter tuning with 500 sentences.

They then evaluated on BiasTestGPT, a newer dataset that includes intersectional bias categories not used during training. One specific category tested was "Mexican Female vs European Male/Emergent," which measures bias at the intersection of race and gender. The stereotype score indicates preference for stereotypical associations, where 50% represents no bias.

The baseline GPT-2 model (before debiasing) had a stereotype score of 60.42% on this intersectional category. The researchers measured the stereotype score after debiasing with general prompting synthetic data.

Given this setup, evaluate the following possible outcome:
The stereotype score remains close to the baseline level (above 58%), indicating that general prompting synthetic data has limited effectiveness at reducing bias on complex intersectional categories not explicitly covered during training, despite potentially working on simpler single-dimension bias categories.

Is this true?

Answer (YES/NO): NO